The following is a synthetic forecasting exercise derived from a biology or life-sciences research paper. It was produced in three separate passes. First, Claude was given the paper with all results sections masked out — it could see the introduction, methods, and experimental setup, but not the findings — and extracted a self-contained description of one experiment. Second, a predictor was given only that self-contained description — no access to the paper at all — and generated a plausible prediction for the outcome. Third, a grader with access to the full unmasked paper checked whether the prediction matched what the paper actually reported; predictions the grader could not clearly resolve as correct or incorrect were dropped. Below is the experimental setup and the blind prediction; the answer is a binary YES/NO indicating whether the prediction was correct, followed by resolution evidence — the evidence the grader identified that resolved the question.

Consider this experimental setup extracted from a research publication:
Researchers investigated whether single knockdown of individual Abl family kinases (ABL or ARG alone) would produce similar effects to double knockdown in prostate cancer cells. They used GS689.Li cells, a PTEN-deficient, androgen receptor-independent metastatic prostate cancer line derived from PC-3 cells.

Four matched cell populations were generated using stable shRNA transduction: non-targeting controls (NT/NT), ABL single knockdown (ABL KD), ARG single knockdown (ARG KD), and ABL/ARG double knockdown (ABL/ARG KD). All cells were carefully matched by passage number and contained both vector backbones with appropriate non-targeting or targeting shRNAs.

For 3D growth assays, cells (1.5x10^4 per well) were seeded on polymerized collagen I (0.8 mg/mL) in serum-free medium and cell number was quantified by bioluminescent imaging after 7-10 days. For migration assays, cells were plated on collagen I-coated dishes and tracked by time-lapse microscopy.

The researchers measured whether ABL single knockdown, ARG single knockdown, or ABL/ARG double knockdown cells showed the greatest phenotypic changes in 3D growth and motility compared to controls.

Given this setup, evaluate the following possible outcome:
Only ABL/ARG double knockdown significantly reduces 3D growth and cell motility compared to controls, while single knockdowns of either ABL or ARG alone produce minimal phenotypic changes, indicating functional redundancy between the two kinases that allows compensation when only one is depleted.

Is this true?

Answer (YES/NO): NO